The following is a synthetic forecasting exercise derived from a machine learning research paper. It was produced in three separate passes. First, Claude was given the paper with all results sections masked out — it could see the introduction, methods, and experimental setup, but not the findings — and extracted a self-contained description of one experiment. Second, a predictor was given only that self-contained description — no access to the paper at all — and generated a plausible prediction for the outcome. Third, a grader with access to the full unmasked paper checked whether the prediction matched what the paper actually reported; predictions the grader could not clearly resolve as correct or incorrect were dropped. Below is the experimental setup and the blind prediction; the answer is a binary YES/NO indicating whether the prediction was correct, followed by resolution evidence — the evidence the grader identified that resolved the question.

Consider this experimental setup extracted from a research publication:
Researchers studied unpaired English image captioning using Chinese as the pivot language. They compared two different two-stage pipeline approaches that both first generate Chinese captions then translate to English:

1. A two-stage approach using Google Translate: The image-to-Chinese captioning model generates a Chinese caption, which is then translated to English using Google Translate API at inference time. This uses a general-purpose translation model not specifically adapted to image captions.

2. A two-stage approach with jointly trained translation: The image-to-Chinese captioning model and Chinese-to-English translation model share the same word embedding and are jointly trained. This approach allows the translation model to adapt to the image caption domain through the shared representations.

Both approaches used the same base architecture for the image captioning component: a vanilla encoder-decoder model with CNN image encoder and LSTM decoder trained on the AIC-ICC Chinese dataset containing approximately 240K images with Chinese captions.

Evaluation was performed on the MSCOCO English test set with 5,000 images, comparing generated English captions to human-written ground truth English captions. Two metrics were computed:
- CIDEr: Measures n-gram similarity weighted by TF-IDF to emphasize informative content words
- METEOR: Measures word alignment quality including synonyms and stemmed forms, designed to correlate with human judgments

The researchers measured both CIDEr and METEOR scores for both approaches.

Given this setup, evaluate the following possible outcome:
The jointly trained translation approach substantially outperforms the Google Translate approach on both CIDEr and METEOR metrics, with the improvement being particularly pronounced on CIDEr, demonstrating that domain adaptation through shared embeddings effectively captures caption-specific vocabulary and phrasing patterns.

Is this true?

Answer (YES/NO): NO